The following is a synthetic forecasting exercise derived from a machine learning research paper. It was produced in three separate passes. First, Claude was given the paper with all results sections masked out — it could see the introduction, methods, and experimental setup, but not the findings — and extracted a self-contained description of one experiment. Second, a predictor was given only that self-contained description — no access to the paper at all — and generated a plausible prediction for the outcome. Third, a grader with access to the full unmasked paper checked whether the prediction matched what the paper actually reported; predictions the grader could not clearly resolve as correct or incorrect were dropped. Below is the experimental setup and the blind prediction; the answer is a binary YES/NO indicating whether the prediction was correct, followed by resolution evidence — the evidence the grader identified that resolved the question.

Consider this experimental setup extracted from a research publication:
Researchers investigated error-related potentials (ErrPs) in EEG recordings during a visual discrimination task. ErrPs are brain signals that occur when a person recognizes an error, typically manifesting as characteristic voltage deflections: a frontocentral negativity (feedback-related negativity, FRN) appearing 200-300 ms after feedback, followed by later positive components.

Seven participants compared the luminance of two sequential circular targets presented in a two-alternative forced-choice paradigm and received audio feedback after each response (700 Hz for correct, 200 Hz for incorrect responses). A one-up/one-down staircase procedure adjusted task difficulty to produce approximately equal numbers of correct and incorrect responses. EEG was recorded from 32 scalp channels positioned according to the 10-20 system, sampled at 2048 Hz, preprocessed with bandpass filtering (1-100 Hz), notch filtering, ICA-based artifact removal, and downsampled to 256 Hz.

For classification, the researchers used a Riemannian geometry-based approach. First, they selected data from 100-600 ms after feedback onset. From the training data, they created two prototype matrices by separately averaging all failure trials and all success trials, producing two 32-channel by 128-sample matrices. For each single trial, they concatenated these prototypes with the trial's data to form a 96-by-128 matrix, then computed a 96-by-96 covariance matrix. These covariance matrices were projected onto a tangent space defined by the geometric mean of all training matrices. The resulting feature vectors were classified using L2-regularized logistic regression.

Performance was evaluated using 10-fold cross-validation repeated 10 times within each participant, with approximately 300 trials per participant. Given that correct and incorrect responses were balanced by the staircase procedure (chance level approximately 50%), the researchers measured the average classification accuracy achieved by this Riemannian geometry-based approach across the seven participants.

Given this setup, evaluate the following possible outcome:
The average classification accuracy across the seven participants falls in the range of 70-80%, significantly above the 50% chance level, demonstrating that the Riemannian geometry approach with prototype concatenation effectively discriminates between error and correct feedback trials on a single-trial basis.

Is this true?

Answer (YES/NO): YES